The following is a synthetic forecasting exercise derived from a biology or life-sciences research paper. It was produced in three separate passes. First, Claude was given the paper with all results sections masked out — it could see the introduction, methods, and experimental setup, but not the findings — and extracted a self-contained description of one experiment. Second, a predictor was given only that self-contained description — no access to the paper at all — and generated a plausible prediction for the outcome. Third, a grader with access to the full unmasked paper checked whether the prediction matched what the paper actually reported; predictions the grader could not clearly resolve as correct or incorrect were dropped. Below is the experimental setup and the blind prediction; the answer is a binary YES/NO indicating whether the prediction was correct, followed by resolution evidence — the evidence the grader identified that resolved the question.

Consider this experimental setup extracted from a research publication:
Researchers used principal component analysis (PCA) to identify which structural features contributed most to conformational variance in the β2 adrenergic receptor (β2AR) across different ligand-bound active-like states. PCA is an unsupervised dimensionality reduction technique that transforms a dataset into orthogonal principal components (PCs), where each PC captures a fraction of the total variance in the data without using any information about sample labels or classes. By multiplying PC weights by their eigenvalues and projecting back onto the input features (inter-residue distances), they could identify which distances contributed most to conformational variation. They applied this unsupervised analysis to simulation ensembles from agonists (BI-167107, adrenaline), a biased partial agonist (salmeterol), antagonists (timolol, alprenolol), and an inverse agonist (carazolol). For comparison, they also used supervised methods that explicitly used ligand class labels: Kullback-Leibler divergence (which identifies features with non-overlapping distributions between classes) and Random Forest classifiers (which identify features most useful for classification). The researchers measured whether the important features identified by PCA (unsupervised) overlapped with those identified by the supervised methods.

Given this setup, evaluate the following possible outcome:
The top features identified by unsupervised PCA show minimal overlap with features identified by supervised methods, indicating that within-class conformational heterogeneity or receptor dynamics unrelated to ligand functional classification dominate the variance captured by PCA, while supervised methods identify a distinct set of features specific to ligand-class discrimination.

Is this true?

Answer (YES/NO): NO